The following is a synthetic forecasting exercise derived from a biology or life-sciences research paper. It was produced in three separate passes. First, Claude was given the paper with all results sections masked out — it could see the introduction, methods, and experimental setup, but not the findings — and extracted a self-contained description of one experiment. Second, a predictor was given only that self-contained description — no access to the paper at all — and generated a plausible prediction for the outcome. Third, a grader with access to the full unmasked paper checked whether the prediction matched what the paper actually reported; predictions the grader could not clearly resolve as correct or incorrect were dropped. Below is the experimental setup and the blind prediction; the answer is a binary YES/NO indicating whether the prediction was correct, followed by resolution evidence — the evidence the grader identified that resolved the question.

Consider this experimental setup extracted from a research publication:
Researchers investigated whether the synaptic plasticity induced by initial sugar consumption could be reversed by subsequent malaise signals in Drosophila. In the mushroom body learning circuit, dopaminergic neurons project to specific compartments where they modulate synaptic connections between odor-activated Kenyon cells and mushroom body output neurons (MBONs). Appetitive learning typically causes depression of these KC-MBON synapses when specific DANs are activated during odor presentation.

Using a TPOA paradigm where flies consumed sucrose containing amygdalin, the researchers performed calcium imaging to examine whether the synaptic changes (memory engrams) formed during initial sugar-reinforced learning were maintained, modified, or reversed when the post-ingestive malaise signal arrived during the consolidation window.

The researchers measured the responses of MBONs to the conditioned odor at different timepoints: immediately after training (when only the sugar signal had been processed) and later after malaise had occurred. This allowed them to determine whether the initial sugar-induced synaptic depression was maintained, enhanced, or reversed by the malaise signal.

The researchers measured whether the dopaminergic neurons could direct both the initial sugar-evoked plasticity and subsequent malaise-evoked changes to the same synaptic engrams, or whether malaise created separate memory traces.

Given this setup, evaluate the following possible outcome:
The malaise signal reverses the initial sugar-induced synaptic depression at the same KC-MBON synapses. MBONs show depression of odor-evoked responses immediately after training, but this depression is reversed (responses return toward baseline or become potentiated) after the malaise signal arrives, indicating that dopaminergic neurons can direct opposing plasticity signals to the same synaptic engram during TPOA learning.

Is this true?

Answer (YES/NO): YES